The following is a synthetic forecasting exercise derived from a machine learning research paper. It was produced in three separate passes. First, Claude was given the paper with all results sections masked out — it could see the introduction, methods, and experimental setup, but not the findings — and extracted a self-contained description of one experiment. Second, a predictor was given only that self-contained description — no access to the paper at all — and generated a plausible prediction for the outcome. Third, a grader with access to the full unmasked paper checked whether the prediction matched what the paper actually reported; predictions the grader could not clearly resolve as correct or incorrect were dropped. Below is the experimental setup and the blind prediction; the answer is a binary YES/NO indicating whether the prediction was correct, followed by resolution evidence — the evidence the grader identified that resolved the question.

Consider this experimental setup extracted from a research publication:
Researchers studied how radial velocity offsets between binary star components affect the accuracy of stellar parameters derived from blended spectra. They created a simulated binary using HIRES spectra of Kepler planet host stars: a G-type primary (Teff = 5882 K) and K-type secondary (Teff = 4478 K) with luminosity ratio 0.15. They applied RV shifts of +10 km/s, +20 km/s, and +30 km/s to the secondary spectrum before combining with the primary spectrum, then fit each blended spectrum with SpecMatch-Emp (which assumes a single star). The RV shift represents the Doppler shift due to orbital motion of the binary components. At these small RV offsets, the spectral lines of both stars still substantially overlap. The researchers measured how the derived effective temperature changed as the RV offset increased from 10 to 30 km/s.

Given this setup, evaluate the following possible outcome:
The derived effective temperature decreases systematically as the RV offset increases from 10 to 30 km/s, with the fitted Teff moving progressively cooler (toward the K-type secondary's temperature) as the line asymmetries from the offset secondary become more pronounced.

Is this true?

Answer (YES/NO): NO